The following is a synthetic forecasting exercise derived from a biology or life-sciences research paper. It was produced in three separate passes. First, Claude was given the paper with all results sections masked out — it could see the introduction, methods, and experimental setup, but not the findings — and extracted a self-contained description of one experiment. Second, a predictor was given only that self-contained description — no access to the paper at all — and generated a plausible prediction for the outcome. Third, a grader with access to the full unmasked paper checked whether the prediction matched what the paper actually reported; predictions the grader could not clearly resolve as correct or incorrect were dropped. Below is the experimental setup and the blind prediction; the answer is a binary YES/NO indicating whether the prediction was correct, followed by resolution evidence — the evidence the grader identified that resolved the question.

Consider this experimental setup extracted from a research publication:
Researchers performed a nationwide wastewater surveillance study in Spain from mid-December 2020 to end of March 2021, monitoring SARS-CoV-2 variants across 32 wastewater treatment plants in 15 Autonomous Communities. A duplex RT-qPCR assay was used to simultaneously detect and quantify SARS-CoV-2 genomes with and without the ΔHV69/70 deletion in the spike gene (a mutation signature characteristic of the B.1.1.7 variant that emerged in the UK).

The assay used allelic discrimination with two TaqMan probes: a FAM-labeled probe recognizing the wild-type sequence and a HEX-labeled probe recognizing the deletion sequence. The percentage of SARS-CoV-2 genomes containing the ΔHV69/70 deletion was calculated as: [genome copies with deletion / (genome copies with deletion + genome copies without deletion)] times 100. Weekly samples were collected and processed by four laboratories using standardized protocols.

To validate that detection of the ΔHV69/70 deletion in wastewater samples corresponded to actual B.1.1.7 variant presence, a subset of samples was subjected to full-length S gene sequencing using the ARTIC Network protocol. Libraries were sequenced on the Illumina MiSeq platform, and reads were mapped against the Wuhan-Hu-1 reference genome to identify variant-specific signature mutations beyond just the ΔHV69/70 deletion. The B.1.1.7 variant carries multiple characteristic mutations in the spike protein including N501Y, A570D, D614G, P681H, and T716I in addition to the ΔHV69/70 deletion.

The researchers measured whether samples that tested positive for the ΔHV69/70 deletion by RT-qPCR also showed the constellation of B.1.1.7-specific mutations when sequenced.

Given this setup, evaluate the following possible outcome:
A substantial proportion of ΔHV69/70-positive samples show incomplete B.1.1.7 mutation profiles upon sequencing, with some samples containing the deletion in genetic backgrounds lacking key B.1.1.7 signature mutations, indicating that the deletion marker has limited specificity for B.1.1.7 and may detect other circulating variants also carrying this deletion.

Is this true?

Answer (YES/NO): NO